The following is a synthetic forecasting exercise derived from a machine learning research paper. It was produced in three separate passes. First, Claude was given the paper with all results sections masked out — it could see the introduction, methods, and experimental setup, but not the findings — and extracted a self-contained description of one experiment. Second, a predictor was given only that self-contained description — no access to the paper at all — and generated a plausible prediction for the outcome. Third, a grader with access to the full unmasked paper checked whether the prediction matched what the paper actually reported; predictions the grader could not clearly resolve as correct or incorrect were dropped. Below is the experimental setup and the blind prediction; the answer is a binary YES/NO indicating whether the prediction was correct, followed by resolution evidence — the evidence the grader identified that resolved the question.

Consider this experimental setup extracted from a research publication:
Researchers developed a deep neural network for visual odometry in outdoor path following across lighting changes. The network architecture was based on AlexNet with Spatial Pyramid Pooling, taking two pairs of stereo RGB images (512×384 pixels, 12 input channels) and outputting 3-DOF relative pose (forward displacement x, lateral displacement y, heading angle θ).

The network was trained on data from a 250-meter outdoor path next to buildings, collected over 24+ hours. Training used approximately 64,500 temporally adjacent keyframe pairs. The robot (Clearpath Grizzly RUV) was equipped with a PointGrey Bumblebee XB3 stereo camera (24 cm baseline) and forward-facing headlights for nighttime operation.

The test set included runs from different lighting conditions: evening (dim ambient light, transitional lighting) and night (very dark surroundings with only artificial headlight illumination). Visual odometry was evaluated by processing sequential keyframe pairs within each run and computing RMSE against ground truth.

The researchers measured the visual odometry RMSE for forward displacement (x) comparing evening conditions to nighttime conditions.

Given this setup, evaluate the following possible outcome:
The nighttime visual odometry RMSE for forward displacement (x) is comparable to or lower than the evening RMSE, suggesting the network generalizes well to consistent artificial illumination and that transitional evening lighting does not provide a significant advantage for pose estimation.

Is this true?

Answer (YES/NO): YES